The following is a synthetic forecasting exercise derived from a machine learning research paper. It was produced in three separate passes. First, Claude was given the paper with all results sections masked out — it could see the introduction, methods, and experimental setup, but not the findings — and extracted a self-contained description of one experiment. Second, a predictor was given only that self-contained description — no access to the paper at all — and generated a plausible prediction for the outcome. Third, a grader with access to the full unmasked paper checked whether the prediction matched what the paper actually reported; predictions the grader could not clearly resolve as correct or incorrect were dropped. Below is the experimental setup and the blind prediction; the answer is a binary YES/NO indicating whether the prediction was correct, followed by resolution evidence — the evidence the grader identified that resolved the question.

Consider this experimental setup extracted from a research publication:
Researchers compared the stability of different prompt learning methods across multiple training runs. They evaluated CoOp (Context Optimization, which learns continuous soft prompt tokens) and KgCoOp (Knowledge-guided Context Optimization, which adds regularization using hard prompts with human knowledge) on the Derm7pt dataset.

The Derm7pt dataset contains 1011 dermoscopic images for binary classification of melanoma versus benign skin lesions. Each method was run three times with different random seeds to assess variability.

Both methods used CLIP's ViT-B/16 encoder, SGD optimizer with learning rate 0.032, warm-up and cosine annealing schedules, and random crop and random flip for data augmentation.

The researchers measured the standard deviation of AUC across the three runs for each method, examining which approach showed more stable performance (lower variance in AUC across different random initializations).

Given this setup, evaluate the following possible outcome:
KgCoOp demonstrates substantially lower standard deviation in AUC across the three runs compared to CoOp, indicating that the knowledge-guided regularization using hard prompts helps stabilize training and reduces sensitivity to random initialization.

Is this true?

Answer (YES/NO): NO